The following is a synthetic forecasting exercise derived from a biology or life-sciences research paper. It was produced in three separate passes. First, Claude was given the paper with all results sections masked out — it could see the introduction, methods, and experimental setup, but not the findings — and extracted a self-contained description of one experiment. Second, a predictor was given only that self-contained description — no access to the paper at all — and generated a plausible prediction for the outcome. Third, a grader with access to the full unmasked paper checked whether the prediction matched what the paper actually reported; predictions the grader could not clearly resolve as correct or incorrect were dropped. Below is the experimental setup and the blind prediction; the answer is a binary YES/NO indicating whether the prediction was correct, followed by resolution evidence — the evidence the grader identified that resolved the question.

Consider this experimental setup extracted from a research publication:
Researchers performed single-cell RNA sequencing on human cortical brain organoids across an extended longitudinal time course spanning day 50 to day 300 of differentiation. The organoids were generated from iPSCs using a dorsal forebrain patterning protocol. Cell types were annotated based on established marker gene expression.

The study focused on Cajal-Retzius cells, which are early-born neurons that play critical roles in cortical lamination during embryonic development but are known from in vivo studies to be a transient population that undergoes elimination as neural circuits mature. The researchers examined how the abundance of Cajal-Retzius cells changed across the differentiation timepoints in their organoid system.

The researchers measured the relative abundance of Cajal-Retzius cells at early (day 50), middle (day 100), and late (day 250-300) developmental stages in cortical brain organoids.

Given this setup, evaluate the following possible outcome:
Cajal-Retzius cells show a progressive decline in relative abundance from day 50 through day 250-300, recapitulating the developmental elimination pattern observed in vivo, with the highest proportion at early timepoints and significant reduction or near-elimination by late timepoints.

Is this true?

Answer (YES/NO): NO